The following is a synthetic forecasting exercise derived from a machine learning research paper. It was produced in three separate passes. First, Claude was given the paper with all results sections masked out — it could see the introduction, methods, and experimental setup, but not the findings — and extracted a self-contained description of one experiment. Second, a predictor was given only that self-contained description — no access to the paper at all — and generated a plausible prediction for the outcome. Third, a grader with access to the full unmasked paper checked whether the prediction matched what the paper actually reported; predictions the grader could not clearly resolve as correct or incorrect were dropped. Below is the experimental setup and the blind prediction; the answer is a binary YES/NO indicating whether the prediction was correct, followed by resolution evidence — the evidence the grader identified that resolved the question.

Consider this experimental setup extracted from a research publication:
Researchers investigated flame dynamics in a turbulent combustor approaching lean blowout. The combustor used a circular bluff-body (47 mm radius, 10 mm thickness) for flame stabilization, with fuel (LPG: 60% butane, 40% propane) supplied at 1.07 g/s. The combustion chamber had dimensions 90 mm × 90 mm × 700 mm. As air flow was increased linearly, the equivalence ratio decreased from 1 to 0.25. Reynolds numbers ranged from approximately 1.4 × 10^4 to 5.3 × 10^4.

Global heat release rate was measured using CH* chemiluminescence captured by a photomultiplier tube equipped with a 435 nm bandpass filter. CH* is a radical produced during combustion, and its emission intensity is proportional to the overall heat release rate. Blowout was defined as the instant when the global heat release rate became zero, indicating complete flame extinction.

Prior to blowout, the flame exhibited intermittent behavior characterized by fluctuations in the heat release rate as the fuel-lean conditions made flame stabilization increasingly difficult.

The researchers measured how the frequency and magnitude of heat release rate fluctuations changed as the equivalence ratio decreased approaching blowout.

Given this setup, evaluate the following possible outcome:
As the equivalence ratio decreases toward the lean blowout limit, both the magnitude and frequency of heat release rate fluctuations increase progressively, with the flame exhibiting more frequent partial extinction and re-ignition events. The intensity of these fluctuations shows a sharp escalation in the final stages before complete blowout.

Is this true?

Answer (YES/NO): YES